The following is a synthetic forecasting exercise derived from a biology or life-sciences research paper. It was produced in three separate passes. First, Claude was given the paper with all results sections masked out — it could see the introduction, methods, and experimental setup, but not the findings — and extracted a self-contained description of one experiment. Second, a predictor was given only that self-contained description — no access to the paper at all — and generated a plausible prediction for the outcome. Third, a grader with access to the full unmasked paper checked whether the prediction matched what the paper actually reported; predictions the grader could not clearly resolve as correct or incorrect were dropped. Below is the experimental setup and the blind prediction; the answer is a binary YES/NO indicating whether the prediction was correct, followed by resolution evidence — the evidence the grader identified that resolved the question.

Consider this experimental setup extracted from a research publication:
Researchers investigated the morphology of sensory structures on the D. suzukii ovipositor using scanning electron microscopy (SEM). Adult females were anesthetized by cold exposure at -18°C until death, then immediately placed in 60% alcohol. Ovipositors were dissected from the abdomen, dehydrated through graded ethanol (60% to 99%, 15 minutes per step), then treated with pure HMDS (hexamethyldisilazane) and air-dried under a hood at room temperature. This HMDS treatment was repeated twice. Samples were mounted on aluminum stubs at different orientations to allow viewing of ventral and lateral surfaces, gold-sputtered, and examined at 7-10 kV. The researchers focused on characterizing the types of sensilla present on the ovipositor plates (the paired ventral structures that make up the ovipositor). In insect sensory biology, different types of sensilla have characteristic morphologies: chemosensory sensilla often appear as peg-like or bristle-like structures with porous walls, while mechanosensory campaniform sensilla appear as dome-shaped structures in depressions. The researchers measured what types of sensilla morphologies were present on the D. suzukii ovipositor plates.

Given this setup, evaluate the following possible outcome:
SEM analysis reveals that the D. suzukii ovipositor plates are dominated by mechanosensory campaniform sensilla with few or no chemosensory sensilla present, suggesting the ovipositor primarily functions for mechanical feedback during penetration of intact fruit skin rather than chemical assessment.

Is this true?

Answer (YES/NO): NO